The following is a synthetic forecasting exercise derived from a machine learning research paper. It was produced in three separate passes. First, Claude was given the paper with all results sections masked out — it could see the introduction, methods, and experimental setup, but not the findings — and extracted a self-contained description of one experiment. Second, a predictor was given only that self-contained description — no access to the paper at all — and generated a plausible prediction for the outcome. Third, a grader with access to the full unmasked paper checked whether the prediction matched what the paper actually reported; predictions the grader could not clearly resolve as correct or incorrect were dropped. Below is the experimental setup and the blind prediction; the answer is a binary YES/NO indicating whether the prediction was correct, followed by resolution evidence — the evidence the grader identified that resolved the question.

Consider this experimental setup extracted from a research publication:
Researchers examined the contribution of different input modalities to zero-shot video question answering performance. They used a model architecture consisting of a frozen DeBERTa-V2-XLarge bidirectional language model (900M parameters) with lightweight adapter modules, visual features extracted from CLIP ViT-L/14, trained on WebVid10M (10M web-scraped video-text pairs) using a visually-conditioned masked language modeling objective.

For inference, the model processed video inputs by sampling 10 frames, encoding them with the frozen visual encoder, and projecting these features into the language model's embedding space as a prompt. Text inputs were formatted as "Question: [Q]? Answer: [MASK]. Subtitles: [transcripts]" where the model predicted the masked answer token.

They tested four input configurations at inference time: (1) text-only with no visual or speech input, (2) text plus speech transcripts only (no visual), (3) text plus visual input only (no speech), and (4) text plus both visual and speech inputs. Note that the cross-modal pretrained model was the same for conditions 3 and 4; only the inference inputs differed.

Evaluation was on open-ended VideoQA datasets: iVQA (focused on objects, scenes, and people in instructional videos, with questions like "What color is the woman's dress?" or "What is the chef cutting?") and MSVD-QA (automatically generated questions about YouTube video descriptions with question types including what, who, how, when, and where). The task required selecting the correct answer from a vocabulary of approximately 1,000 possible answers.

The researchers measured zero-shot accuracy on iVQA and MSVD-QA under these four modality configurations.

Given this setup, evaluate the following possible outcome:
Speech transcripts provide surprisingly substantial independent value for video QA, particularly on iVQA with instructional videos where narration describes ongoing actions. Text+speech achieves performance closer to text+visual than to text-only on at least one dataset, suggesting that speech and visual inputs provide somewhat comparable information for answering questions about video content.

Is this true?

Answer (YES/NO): NO